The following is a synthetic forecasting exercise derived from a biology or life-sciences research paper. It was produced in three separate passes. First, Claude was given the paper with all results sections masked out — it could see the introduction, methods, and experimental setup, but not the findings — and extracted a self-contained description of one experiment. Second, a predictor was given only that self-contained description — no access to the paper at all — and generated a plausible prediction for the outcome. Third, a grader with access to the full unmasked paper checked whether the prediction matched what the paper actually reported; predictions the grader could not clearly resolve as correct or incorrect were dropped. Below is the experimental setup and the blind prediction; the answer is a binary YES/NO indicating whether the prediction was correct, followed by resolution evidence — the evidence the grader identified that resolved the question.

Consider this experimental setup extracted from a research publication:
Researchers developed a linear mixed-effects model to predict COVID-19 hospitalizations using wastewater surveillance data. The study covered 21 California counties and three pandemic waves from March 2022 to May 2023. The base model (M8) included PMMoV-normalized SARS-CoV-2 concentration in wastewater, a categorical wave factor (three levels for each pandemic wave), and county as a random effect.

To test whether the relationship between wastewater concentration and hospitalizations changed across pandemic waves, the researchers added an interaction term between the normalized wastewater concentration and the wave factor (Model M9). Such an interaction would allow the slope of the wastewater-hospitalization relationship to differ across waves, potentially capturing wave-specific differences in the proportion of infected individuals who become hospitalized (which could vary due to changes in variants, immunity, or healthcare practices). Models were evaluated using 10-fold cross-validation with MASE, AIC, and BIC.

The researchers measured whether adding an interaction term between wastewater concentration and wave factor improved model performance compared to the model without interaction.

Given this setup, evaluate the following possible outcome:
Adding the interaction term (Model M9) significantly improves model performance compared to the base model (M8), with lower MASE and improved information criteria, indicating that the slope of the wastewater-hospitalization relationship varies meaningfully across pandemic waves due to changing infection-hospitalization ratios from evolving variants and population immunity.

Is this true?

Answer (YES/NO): NO